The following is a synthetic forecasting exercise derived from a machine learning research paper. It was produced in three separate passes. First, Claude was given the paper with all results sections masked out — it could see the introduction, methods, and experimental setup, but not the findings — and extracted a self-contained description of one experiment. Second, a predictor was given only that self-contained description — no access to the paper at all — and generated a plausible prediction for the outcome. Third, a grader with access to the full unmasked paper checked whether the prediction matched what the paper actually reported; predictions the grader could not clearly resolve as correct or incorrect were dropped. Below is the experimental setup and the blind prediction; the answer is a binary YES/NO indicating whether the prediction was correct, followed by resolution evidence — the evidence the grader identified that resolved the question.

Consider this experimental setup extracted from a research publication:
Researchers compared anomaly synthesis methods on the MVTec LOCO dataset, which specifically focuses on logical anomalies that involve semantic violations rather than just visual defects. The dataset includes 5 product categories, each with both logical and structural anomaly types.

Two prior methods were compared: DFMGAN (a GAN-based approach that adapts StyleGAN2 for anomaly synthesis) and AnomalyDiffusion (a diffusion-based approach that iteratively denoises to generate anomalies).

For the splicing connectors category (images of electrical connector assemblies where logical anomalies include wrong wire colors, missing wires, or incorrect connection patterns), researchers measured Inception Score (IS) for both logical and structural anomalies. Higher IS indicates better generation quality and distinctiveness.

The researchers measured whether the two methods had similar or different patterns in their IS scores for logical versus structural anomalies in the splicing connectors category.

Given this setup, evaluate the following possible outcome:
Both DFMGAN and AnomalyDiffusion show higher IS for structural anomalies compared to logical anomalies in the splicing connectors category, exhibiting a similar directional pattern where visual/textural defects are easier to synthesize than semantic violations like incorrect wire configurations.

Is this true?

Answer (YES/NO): YES